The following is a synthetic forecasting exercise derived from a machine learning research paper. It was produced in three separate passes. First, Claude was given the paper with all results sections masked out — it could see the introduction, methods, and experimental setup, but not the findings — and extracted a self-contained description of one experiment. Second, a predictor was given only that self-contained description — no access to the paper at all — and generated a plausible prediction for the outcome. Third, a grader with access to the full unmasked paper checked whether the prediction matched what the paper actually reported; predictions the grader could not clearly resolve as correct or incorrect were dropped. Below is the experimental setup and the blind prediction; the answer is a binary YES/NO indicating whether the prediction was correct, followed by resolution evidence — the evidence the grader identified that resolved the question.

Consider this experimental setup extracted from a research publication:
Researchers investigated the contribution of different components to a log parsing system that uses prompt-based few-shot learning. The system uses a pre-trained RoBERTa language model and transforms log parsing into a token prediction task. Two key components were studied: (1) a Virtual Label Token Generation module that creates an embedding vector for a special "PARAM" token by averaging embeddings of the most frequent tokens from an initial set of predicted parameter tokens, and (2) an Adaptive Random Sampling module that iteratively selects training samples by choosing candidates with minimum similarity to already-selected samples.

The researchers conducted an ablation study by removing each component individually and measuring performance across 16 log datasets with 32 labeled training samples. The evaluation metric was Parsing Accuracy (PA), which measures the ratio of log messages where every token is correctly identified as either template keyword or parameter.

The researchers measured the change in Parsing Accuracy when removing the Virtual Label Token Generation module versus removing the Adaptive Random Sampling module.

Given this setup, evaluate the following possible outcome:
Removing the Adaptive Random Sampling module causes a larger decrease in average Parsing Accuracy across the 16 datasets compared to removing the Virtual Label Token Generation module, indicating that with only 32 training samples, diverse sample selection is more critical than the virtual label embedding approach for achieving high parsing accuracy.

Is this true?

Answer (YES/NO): YES